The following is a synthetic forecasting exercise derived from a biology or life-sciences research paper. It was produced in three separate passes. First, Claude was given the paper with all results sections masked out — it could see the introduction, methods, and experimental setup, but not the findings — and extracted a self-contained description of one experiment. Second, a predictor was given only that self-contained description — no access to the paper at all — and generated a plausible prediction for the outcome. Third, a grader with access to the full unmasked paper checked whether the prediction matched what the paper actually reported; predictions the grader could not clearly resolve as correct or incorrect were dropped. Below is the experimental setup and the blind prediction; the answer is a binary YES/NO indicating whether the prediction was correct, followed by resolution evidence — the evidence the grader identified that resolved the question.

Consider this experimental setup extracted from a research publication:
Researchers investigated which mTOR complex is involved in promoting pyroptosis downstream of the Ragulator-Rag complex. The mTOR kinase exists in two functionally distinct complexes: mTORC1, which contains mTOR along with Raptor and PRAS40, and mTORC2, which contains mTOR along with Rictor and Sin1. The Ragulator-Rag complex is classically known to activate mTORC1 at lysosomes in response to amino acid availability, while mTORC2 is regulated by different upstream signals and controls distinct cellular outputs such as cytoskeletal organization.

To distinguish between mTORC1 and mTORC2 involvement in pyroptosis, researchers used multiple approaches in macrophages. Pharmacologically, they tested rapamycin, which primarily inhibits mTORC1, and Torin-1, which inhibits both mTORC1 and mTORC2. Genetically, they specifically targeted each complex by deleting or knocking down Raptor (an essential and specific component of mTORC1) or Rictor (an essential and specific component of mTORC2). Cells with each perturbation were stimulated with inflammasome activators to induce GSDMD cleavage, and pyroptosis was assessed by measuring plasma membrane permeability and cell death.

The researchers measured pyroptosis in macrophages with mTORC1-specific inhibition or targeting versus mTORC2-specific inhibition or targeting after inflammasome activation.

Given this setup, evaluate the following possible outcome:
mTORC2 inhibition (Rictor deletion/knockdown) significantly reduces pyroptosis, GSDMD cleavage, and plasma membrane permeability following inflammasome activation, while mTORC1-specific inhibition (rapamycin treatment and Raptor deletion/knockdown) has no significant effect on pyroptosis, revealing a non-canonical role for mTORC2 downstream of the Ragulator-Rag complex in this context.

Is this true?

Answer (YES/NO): NO